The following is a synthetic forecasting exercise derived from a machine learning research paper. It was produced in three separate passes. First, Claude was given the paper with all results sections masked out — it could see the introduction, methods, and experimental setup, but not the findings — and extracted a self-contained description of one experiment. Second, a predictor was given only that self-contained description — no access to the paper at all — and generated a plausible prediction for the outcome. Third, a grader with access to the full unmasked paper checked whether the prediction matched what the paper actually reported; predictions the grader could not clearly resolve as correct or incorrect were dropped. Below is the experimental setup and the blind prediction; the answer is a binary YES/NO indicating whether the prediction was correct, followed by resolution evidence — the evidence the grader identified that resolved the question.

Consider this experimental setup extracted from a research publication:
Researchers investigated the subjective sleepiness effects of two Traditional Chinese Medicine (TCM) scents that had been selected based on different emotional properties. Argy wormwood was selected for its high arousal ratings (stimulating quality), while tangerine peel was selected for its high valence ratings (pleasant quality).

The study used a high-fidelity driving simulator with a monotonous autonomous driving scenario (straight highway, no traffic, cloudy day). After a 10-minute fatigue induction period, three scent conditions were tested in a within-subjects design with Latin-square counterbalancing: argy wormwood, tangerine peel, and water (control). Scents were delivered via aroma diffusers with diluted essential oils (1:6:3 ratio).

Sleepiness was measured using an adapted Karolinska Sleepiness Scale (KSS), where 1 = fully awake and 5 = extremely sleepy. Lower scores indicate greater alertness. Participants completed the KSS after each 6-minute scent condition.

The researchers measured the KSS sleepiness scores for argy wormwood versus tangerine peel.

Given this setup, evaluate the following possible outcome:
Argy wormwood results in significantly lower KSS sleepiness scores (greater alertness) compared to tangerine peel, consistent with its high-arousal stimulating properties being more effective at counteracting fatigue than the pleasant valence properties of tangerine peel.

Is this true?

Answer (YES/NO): NO